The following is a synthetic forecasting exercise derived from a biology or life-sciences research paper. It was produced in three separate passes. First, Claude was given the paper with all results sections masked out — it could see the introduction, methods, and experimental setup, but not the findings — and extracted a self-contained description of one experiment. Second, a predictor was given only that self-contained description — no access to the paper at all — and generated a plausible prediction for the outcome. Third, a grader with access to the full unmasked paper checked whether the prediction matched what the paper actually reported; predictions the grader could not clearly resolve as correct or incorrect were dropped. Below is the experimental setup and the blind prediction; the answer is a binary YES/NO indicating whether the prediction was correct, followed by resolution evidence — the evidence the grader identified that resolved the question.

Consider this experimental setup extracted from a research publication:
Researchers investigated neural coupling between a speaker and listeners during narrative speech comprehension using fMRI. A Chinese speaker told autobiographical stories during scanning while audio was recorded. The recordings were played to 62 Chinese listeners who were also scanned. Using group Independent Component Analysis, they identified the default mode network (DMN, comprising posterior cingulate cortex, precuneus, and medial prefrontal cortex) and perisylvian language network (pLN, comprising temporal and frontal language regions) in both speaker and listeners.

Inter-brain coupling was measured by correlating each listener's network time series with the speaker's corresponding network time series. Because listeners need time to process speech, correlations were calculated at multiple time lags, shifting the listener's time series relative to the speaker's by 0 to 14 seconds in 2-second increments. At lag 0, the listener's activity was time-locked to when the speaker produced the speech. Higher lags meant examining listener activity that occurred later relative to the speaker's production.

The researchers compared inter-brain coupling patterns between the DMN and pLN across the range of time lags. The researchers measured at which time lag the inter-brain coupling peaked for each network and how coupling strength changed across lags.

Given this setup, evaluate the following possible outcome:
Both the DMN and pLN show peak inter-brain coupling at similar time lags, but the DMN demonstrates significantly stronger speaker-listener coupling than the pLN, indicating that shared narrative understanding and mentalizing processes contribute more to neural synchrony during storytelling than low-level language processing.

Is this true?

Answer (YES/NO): NO